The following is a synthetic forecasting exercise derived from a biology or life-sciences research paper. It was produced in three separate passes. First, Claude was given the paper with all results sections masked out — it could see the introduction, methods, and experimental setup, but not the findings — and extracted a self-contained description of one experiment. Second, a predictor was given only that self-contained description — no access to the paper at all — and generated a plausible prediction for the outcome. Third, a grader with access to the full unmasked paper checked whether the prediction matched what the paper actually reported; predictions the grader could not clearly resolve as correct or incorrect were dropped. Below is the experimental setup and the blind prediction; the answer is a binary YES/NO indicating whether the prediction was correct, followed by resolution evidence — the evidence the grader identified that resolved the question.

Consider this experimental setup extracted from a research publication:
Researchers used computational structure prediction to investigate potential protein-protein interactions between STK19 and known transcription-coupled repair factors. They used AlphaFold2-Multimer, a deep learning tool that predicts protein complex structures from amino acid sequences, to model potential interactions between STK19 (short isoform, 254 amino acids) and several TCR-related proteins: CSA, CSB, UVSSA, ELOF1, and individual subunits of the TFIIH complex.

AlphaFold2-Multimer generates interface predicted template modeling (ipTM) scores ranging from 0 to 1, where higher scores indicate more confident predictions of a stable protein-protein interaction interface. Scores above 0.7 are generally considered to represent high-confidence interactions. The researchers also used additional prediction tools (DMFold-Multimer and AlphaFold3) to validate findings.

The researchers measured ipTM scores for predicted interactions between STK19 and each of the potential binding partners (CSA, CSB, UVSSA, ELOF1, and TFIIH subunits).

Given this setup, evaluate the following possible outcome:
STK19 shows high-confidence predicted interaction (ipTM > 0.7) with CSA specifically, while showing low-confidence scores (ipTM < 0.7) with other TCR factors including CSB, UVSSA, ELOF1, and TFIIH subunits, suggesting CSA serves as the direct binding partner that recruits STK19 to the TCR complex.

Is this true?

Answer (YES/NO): NO